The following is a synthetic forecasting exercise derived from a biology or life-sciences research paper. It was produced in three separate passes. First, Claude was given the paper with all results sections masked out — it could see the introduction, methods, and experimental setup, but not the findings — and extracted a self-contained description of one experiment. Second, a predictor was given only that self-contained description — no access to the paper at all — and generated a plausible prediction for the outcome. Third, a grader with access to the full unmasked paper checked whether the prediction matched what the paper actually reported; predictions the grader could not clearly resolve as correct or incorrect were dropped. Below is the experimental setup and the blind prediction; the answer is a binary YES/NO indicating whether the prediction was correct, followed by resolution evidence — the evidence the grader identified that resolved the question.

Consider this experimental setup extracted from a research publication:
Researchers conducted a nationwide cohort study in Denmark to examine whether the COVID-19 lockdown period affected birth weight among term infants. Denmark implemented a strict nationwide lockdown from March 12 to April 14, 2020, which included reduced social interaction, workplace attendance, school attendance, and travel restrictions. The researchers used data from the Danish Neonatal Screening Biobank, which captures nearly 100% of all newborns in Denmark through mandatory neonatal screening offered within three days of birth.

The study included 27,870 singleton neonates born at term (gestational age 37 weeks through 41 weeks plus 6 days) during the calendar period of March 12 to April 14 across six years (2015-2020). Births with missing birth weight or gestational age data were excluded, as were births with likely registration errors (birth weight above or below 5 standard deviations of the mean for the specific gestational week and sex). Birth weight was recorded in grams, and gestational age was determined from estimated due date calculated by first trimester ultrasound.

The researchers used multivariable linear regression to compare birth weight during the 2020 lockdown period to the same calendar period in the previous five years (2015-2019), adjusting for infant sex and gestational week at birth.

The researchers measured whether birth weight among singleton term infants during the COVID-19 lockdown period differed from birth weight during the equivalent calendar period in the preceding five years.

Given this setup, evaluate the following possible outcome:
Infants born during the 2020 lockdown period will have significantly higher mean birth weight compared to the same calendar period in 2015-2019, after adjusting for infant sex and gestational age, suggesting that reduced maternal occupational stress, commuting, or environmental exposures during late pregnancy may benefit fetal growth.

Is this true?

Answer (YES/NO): YES